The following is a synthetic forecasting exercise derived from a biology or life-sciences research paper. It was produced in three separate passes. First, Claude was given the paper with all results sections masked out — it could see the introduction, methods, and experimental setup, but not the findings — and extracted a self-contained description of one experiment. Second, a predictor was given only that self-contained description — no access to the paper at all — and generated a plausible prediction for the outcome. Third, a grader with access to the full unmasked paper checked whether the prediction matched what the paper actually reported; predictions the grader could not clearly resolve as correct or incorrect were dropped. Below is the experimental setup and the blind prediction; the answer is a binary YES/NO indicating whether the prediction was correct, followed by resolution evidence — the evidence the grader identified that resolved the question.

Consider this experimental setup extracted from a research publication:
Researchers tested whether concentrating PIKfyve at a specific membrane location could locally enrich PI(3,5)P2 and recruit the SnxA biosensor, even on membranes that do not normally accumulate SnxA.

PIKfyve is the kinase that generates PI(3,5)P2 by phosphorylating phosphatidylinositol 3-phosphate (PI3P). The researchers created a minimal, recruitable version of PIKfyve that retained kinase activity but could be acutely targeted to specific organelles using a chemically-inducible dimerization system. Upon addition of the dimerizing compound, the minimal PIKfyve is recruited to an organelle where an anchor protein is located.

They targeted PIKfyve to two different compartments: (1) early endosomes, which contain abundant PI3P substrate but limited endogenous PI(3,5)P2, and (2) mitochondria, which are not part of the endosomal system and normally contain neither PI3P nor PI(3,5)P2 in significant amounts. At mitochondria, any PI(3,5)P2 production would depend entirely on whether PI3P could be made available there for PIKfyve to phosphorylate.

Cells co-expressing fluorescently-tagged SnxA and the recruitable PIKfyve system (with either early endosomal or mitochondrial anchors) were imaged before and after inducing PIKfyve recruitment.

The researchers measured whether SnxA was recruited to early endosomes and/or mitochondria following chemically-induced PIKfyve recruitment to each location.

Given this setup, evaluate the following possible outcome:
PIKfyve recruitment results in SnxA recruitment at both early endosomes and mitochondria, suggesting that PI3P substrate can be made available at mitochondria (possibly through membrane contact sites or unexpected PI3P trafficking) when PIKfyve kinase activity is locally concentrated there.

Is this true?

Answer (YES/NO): NO